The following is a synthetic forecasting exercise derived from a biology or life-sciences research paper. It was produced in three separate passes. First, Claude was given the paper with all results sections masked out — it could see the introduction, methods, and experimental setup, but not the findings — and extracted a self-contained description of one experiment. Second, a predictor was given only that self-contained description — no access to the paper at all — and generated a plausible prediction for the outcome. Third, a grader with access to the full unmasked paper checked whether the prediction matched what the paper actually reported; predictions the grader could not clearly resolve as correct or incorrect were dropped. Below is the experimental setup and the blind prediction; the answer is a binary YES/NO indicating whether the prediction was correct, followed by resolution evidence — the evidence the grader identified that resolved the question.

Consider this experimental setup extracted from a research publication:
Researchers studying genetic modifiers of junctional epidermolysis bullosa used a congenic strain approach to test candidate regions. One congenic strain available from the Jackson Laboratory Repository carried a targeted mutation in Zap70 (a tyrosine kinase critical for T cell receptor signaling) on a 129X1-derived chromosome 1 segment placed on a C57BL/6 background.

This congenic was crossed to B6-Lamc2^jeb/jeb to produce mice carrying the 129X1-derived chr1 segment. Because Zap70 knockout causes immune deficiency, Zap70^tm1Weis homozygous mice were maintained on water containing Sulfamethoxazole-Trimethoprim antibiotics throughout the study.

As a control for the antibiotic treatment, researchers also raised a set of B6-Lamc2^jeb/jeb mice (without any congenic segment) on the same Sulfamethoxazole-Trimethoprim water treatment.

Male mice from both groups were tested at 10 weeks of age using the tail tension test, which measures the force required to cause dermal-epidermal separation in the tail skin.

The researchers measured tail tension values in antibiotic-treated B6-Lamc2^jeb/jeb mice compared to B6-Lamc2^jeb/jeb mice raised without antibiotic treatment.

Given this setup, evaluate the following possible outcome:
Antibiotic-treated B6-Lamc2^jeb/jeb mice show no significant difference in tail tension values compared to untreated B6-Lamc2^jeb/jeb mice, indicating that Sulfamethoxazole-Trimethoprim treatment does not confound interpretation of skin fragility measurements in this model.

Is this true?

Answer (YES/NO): YES